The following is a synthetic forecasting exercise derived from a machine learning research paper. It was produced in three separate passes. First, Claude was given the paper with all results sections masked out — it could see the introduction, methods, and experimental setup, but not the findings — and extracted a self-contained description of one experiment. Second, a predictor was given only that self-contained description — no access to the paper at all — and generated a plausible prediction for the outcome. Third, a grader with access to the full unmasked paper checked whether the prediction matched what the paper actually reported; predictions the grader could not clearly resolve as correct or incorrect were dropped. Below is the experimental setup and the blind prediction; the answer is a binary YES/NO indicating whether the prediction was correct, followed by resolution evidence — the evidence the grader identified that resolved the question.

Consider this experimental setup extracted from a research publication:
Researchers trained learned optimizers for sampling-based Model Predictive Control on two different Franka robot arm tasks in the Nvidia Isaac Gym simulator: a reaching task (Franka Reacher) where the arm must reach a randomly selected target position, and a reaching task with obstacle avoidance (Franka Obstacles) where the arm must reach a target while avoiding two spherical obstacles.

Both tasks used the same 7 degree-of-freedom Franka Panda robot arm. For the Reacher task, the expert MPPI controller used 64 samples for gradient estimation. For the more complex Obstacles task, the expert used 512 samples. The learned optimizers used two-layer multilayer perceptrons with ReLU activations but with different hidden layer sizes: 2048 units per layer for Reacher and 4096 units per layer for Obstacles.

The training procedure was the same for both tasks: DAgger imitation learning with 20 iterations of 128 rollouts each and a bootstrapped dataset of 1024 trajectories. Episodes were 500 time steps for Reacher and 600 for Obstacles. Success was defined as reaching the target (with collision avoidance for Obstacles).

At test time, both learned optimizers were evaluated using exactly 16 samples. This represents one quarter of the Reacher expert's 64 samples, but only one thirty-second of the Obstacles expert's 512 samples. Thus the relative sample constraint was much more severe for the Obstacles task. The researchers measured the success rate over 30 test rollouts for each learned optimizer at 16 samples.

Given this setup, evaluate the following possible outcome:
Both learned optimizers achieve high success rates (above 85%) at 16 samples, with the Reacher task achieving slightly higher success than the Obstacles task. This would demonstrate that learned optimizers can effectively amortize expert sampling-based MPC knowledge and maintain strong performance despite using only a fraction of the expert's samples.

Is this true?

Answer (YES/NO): NO